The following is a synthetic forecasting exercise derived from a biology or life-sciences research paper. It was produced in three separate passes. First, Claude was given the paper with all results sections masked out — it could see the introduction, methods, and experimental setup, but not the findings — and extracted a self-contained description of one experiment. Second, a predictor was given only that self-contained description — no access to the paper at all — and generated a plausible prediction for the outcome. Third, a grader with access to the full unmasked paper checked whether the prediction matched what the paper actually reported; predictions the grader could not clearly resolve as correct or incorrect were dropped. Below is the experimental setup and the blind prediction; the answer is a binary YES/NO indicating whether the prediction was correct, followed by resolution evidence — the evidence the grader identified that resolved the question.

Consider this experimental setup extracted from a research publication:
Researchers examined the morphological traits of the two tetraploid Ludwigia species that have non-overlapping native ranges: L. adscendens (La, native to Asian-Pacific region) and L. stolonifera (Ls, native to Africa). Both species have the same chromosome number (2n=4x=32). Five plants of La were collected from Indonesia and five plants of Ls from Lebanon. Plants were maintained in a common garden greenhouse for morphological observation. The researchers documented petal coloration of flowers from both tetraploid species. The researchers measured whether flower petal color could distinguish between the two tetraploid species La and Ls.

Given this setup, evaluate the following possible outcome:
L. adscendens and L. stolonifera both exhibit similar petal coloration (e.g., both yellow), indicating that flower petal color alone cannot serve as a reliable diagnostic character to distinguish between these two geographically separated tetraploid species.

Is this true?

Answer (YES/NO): NO